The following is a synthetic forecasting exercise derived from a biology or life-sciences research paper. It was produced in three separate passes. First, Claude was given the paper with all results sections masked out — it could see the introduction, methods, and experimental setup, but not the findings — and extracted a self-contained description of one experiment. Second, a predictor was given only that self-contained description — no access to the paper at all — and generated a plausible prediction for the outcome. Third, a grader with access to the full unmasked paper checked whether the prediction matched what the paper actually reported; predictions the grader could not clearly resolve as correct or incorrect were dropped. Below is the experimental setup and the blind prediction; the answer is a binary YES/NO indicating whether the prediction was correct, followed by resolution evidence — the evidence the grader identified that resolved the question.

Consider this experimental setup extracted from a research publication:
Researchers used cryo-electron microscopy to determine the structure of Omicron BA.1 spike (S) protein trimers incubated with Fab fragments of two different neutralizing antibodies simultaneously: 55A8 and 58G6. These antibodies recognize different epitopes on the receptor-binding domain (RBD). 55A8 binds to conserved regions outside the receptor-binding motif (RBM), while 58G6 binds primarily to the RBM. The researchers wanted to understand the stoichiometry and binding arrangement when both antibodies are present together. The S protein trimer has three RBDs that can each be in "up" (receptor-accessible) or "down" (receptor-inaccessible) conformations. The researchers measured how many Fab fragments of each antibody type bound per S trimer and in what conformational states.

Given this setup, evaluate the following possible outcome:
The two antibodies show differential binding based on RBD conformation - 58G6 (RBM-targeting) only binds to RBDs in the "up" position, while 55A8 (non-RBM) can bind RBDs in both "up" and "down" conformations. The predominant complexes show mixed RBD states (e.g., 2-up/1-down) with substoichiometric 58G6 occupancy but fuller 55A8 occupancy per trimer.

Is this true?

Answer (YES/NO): YES